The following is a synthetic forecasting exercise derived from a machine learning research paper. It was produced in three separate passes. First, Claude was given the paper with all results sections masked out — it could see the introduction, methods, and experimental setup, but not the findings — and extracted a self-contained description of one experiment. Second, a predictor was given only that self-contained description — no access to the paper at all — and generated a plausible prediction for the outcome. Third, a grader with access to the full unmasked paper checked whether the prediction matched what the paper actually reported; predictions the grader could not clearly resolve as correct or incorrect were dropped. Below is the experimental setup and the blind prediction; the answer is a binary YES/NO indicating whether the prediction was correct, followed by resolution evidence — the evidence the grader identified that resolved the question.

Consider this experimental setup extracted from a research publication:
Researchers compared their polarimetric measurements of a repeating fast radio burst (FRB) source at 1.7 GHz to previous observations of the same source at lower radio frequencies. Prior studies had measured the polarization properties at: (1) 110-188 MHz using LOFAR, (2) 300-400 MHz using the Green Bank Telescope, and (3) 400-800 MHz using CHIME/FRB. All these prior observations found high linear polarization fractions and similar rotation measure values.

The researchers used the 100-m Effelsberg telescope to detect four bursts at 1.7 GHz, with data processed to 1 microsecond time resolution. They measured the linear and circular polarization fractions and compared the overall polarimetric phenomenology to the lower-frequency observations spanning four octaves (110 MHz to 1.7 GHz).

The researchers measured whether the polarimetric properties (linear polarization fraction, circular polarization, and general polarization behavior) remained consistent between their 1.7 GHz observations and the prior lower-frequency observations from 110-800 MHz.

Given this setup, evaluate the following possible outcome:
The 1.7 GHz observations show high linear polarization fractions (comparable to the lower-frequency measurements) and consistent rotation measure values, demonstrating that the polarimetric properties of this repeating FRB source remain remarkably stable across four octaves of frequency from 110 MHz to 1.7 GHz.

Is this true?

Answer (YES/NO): YES